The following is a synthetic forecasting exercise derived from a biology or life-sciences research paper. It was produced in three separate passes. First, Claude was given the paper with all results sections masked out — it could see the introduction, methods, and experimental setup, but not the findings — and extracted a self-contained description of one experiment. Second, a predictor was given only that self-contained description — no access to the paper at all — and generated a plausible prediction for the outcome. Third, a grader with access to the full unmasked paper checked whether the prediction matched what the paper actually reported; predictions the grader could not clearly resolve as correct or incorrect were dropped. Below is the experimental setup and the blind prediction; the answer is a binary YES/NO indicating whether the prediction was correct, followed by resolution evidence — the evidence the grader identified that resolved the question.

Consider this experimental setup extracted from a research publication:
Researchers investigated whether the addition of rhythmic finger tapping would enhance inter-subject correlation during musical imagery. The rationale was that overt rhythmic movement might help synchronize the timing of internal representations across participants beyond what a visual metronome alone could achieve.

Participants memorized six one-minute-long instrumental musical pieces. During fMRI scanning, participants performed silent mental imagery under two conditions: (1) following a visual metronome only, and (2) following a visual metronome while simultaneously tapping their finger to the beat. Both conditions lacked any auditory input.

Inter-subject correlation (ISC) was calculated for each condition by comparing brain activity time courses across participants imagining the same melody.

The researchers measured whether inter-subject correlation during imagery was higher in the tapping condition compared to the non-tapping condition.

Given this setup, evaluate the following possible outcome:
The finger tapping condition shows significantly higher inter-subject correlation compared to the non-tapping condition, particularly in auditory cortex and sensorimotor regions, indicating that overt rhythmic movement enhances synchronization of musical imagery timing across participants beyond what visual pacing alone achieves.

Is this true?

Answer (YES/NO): YES